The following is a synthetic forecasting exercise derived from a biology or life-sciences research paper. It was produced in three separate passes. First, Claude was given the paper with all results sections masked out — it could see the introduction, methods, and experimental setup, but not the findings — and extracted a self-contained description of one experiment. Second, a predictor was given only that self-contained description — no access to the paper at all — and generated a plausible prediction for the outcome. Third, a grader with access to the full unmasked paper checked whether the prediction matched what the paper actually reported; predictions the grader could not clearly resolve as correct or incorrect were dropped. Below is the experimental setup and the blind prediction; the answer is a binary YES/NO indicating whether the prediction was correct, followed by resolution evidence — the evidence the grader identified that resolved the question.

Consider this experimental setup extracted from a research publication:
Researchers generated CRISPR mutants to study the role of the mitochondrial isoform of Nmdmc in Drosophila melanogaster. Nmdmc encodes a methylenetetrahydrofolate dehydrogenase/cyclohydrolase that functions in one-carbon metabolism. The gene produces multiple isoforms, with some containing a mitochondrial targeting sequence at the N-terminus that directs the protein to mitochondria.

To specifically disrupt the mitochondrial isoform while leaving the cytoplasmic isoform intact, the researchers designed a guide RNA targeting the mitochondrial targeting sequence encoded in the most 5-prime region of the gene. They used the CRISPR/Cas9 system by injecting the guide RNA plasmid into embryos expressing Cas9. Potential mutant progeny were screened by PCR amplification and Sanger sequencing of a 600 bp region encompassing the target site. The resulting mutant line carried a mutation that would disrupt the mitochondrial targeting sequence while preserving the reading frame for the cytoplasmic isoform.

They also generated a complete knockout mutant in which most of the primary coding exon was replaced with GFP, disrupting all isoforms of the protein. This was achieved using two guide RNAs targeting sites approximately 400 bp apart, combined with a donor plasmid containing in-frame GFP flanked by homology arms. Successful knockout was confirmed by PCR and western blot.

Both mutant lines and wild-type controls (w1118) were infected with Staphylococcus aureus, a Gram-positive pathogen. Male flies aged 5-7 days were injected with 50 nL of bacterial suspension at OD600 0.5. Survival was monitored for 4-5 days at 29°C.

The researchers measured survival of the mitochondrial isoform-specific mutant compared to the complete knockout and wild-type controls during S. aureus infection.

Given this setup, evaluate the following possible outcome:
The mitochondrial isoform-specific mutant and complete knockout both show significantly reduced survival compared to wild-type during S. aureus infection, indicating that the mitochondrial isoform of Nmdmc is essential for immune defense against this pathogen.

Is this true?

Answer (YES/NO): NO